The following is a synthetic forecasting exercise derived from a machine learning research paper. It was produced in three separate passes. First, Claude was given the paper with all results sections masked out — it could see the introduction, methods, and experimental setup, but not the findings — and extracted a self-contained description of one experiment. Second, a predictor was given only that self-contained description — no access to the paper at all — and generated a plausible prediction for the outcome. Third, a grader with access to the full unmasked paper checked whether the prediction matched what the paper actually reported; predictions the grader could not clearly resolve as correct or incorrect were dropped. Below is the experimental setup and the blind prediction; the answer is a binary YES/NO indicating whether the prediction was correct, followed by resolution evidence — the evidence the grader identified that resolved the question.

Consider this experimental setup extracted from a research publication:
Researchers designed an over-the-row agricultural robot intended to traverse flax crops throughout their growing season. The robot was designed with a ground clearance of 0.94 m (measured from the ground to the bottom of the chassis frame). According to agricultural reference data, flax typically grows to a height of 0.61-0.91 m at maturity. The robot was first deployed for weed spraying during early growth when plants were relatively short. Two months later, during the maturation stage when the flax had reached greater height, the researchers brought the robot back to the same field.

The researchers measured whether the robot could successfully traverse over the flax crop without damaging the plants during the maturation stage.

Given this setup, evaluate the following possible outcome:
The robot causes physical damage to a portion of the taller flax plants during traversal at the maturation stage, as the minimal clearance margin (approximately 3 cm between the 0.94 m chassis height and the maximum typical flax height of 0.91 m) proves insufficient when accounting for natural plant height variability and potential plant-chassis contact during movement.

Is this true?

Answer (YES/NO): NO